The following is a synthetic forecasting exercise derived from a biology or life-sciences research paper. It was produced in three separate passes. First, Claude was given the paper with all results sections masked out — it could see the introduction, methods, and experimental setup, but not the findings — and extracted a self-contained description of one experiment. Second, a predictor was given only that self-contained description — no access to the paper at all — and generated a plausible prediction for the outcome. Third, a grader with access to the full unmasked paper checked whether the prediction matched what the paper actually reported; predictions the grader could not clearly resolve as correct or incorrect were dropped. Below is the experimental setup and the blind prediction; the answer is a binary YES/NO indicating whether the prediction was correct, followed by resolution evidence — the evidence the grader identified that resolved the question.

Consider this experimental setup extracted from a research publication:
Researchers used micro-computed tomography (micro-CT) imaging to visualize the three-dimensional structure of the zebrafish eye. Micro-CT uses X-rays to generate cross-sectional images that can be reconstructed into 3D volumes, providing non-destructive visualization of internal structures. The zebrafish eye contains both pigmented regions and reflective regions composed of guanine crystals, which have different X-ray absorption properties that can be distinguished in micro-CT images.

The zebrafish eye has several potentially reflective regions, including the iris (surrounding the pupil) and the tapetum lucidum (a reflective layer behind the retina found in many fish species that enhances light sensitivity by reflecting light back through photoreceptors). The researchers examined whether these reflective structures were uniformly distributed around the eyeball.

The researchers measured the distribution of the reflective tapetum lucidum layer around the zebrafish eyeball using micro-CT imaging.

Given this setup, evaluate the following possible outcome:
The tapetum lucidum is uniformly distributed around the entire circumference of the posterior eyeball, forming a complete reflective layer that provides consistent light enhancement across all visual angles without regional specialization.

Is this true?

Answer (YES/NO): NO